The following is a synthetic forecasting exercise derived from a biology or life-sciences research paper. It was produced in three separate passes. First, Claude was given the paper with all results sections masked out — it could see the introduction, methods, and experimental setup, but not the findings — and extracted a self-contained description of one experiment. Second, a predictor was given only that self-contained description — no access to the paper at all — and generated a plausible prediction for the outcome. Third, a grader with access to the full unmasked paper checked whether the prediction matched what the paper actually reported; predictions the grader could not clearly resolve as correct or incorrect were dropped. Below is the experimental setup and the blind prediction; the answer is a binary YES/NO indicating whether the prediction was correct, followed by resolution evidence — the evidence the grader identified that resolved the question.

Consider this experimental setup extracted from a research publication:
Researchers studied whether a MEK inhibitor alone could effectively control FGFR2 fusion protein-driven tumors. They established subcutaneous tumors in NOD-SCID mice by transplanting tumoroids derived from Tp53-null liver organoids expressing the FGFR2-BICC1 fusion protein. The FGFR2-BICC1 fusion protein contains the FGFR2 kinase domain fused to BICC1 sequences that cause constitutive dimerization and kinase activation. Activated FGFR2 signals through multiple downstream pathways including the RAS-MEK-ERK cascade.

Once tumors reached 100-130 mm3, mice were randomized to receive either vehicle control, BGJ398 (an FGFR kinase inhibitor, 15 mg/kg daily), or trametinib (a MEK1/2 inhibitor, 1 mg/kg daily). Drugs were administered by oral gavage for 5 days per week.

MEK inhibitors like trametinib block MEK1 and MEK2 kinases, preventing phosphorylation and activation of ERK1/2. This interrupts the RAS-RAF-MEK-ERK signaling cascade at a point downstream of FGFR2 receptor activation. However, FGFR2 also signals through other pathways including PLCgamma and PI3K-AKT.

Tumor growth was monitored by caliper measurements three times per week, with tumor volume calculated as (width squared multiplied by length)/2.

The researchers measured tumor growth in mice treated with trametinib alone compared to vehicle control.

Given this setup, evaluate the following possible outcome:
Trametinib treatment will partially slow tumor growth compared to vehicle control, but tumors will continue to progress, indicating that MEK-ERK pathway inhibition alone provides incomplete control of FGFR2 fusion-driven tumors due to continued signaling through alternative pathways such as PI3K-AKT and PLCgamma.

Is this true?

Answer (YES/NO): NO